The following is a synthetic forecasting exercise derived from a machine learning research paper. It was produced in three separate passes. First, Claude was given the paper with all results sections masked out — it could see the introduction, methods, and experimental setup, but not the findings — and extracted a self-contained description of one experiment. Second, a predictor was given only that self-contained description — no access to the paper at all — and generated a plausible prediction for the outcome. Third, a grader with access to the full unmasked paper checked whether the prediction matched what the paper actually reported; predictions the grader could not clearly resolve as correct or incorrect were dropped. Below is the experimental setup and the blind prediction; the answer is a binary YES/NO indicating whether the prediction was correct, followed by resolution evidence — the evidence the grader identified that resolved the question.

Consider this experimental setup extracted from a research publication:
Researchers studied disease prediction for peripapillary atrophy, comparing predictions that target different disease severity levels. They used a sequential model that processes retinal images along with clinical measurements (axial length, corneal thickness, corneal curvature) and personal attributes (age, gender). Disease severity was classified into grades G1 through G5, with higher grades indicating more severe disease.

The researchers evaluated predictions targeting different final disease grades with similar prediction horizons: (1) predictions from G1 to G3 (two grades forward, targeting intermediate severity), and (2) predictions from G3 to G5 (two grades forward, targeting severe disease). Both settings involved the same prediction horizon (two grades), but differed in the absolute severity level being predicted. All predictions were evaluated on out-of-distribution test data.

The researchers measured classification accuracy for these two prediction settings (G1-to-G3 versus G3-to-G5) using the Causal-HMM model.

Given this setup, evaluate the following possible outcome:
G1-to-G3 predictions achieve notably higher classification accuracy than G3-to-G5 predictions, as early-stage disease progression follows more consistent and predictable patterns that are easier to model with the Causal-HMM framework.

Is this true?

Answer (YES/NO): NO